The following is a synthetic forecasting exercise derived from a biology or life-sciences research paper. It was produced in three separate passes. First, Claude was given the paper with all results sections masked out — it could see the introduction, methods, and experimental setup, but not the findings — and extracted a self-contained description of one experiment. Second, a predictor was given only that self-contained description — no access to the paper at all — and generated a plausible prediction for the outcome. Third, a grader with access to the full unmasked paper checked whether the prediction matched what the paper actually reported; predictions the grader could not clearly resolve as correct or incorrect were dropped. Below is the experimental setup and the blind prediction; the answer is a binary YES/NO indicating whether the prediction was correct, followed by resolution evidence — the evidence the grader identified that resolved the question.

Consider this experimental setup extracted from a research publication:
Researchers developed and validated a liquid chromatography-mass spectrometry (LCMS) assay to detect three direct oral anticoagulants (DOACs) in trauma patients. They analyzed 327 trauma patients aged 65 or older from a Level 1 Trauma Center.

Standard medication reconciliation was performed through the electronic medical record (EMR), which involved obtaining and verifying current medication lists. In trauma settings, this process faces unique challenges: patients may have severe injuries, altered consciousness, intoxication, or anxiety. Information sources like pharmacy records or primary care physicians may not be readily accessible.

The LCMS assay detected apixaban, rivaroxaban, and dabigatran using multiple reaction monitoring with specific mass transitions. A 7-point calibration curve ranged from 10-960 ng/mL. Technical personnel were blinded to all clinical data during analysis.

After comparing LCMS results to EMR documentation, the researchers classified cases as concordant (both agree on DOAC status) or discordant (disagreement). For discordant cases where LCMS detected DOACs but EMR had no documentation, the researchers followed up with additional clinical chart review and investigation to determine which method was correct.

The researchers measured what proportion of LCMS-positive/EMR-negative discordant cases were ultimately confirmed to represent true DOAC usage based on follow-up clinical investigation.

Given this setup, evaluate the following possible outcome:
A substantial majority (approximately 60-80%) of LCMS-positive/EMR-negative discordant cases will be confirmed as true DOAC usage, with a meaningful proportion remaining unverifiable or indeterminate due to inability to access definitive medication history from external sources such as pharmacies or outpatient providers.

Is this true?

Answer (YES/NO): NO